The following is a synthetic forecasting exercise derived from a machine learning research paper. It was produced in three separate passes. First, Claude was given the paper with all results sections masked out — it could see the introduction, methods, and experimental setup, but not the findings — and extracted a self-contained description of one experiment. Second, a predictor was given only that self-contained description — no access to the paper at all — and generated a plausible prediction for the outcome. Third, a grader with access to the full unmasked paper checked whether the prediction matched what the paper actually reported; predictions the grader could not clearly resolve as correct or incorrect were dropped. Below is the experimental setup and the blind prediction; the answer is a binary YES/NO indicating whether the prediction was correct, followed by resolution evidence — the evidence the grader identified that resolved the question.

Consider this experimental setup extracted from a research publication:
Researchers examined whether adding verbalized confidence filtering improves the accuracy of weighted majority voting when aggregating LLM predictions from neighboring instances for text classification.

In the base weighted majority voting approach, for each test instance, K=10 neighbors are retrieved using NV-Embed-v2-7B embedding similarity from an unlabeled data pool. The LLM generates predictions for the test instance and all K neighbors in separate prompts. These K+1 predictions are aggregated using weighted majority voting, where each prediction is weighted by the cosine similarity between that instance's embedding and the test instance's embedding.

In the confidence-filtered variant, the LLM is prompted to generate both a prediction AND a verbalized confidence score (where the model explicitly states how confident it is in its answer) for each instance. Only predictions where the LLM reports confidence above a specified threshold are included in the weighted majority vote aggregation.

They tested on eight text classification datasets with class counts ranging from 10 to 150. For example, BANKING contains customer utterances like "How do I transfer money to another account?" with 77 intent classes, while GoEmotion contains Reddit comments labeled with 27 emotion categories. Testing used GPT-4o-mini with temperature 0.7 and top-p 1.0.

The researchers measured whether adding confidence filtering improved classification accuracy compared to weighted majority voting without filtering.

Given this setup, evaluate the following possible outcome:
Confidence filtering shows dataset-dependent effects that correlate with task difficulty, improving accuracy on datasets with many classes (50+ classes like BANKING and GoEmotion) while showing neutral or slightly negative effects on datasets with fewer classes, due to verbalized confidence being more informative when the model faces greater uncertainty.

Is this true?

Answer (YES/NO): NO